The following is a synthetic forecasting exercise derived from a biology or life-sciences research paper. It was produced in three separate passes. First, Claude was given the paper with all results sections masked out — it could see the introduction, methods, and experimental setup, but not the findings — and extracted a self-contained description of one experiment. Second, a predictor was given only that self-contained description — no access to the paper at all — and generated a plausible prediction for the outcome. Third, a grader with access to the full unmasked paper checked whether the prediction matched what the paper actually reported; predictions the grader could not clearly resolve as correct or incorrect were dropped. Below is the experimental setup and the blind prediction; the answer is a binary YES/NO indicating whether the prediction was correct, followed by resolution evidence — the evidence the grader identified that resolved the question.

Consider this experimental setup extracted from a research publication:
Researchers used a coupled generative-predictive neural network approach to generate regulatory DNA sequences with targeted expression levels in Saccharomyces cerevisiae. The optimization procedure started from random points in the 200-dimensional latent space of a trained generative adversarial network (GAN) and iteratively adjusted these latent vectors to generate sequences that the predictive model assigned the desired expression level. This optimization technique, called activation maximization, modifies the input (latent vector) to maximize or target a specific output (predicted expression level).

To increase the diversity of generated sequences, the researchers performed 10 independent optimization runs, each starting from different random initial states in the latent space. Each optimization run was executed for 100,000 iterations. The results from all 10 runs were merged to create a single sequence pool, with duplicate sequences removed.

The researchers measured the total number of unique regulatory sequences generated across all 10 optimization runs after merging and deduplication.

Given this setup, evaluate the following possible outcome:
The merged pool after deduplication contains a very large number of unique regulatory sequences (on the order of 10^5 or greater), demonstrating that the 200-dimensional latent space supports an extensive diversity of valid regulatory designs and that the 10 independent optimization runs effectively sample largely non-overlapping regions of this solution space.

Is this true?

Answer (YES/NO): YES